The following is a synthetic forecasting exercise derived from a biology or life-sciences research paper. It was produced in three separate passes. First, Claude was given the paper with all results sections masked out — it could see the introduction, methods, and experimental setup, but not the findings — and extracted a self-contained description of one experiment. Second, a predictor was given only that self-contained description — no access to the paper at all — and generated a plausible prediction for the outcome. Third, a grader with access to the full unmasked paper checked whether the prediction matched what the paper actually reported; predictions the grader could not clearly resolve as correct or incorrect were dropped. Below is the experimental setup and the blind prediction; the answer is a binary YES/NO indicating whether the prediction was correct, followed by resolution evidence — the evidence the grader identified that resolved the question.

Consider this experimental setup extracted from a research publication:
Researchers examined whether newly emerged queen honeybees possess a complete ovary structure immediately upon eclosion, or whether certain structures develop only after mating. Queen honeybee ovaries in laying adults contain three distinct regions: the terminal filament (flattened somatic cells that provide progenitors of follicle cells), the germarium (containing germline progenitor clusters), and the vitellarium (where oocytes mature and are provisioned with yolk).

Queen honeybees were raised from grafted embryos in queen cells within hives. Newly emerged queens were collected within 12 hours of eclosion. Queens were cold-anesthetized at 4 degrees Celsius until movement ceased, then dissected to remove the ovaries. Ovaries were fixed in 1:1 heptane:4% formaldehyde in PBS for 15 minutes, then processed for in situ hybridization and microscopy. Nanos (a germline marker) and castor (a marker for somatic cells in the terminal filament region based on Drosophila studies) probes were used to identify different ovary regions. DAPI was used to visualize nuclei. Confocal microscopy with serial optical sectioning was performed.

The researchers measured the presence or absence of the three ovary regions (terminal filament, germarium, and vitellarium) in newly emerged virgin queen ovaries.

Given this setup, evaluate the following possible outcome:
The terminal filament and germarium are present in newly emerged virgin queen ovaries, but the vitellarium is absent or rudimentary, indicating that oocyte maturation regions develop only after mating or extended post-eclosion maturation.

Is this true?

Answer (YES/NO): YES